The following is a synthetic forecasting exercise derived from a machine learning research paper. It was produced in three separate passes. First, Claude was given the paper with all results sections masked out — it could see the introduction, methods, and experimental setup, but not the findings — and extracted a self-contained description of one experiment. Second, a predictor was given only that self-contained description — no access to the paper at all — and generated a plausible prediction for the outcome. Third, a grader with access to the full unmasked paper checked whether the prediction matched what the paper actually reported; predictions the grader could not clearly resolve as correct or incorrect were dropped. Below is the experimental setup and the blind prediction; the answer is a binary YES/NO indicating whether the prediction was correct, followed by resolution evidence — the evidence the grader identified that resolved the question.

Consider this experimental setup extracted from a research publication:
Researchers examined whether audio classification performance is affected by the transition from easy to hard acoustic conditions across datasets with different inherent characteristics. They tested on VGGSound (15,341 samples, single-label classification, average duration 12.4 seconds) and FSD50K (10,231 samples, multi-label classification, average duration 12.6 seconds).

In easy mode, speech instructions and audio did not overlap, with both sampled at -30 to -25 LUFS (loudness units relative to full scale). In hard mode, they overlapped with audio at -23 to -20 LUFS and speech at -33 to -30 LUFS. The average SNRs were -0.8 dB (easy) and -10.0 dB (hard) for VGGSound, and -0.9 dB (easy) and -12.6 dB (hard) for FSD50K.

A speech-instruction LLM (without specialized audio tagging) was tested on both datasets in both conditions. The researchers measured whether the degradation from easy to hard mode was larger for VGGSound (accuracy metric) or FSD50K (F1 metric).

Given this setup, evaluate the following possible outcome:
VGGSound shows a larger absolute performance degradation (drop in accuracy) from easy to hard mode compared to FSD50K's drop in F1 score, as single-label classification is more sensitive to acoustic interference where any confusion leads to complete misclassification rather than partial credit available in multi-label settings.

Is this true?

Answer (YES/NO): NO